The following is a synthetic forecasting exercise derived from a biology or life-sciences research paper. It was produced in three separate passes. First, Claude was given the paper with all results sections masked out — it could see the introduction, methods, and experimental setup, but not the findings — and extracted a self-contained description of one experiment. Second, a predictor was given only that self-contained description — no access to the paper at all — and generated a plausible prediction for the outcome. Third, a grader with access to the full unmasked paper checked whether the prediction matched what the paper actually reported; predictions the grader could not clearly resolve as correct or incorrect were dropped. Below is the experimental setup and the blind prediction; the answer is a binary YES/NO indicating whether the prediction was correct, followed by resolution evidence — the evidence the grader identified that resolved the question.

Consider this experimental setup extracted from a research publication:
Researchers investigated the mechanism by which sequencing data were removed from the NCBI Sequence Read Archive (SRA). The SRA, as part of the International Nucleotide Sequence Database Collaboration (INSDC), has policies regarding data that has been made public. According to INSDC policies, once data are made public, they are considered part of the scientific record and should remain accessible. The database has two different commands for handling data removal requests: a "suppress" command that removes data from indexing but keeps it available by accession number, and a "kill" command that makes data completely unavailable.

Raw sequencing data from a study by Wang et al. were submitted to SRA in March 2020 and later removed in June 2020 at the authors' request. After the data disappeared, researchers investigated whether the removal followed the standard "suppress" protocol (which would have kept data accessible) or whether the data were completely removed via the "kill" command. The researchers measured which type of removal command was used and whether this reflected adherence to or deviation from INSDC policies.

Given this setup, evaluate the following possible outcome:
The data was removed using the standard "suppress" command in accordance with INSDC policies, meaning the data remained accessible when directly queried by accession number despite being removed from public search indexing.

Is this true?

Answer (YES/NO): NO